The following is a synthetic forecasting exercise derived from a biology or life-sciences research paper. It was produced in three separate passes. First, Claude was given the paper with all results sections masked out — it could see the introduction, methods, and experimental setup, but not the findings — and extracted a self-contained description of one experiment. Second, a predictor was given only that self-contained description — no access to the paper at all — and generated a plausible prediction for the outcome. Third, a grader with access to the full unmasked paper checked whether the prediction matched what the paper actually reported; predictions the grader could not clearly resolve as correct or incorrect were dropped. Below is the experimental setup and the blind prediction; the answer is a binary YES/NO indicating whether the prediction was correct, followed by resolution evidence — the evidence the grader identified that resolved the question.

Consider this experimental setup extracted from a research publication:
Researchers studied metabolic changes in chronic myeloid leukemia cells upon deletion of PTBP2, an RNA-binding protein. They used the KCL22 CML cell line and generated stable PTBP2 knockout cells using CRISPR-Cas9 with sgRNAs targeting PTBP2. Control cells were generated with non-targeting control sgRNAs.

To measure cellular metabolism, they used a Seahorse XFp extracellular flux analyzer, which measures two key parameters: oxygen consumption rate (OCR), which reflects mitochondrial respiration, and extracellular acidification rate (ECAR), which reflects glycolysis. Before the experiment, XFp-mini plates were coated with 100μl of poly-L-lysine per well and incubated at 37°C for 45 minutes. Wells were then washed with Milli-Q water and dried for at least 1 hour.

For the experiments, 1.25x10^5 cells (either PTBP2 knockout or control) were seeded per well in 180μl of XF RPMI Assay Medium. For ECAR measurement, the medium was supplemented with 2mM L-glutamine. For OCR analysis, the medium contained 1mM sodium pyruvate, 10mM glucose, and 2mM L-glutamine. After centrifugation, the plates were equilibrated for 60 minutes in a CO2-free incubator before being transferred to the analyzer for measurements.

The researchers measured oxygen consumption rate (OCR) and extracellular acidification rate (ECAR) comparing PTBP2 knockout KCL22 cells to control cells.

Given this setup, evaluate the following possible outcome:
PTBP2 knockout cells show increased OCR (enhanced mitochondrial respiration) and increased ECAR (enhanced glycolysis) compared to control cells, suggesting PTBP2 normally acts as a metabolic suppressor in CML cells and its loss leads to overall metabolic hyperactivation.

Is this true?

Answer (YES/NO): NO